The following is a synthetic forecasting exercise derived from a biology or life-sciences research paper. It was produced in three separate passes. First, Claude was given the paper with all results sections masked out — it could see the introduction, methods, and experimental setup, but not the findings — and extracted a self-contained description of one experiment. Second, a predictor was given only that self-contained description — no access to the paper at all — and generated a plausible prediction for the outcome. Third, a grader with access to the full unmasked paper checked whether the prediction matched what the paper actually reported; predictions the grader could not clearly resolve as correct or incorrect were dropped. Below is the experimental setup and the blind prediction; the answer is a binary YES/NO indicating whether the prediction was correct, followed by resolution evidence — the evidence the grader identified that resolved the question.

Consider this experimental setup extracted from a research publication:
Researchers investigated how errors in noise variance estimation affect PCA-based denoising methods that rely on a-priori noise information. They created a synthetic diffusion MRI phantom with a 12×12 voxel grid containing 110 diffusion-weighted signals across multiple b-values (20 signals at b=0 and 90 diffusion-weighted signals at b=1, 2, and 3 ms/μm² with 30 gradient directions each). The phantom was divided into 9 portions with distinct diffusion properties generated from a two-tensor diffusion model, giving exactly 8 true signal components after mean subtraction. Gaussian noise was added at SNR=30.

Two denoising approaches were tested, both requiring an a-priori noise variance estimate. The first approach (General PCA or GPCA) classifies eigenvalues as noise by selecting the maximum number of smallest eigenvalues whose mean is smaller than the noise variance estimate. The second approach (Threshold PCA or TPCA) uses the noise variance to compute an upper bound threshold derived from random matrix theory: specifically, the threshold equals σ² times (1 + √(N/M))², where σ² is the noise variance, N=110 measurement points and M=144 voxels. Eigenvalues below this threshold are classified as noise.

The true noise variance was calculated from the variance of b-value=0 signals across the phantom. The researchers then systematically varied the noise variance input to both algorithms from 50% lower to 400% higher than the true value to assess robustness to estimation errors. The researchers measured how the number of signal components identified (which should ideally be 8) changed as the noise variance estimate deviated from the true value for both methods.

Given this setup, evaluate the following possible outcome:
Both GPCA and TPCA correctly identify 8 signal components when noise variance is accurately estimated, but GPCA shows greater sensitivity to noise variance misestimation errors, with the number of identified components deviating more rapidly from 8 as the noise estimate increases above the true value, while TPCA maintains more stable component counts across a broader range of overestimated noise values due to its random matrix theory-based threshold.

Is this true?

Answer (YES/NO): YES